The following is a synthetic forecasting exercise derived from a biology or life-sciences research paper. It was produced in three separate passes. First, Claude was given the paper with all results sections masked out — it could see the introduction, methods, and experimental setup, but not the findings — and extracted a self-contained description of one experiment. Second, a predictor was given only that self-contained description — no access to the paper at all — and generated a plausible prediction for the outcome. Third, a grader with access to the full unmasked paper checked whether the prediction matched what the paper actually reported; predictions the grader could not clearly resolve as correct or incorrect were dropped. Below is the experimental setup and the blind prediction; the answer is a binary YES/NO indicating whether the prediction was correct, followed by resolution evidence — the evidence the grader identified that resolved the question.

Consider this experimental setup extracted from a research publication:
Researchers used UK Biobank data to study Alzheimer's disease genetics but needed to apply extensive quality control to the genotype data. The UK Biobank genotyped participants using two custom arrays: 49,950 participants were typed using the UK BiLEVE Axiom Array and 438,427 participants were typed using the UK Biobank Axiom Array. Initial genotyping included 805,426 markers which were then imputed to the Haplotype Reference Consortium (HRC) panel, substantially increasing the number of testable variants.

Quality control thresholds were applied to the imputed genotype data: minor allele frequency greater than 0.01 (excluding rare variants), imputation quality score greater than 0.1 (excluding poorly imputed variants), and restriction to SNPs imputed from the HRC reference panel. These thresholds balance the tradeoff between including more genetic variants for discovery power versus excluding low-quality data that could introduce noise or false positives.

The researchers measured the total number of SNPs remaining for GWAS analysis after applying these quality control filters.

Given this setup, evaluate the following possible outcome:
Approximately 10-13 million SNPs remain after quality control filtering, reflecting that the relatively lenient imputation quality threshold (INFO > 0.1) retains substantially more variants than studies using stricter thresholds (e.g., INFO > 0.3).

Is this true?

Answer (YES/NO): NO